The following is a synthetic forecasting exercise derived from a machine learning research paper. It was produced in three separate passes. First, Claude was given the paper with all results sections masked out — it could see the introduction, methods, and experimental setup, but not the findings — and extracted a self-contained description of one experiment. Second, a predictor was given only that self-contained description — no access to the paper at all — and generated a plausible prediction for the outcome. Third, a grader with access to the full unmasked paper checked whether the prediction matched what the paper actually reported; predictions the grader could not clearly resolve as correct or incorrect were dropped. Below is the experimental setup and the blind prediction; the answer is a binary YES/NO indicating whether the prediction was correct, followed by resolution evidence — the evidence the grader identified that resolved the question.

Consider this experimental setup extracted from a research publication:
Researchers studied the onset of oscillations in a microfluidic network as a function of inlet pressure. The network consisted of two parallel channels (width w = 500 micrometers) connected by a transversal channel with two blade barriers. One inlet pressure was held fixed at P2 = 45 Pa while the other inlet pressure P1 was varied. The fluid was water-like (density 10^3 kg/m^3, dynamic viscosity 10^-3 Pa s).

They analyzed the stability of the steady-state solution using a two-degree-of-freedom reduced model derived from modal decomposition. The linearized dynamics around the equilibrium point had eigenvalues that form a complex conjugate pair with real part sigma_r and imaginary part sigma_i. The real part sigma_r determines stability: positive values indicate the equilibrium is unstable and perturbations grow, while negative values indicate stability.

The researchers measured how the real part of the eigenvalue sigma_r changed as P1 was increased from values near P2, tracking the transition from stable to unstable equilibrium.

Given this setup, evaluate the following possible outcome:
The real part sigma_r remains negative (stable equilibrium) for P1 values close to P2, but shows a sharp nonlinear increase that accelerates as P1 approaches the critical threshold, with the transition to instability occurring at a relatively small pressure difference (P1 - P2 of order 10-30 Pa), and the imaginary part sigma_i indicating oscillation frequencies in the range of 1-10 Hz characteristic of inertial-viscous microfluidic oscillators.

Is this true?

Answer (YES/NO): NO